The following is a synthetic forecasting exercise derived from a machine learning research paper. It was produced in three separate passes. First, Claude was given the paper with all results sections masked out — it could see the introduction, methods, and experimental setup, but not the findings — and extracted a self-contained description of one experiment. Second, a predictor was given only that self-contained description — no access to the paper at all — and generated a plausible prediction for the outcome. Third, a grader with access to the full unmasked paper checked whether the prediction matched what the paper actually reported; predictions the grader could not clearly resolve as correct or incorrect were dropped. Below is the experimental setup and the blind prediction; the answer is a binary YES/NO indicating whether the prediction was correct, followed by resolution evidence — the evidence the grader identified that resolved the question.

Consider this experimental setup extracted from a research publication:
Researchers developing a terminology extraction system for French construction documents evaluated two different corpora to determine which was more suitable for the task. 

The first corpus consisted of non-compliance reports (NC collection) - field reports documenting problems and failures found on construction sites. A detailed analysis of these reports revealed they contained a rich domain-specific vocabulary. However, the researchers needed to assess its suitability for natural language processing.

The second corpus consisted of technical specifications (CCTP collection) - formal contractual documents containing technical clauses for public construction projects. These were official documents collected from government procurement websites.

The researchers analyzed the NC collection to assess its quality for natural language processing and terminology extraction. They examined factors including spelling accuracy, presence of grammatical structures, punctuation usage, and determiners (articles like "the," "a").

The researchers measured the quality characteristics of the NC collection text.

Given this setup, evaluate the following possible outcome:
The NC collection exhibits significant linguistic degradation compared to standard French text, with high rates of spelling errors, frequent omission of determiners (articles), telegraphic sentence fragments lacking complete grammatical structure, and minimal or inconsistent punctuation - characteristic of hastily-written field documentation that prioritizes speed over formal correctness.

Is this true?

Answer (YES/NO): YES